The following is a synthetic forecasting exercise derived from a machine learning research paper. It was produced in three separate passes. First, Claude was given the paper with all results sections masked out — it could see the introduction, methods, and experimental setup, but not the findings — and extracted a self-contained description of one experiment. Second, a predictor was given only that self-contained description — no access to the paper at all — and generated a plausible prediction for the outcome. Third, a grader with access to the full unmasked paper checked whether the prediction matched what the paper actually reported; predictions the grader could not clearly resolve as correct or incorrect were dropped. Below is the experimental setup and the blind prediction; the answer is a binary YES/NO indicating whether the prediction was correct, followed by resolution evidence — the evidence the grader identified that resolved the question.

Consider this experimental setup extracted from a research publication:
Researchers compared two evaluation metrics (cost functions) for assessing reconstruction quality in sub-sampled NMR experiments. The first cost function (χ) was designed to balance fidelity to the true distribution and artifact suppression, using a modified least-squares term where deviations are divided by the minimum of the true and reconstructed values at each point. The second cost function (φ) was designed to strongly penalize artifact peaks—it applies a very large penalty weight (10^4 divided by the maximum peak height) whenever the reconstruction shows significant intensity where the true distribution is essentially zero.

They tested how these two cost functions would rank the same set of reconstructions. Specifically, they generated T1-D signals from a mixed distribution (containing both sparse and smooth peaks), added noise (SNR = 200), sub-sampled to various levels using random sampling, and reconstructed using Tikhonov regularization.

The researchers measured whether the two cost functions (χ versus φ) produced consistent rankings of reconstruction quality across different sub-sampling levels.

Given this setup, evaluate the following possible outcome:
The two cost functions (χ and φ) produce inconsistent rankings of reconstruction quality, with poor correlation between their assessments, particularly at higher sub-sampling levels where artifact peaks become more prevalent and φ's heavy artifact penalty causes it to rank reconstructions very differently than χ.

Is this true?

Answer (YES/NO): YES